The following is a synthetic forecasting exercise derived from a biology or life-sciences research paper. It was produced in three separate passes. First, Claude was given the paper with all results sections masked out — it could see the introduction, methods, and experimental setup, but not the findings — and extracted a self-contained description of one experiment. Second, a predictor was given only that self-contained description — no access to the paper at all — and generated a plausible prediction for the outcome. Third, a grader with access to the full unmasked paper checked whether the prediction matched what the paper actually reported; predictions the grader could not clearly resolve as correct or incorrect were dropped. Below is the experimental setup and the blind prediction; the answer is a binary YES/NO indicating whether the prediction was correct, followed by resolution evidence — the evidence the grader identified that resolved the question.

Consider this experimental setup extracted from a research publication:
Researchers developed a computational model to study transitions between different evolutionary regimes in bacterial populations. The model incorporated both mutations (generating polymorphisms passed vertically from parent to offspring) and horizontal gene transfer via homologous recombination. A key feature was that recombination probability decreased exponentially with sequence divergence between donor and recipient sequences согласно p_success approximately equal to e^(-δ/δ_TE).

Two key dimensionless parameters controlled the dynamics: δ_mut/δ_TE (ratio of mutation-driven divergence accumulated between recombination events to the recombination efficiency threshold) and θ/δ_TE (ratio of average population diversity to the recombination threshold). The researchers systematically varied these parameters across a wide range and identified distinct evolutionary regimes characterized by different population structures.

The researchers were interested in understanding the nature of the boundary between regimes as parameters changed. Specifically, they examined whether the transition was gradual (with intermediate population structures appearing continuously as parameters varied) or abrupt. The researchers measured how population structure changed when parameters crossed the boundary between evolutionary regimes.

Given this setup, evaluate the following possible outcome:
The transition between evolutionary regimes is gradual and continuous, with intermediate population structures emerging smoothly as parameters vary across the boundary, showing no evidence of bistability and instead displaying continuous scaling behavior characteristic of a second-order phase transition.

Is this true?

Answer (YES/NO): NO